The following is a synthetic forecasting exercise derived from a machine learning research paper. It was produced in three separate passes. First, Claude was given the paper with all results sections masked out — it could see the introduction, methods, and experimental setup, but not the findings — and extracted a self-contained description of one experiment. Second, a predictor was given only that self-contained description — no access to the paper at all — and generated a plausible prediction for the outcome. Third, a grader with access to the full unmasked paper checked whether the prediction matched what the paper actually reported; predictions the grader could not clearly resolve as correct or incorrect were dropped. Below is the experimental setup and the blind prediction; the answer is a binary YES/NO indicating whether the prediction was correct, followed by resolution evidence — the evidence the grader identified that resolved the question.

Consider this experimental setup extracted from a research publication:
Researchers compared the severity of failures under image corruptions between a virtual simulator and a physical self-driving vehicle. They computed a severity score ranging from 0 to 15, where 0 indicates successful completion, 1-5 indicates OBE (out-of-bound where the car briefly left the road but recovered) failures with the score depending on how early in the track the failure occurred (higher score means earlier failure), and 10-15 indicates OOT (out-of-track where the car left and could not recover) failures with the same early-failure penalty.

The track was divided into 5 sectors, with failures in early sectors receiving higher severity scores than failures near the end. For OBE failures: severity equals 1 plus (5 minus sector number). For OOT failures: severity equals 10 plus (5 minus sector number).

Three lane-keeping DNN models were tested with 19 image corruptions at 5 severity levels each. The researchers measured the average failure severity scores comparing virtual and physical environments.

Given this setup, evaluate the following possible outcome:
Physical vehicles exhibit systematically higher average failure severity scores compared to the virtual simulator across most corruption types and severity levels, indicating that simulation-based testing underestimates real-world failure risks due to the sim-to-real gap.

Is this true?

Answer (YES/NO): YES